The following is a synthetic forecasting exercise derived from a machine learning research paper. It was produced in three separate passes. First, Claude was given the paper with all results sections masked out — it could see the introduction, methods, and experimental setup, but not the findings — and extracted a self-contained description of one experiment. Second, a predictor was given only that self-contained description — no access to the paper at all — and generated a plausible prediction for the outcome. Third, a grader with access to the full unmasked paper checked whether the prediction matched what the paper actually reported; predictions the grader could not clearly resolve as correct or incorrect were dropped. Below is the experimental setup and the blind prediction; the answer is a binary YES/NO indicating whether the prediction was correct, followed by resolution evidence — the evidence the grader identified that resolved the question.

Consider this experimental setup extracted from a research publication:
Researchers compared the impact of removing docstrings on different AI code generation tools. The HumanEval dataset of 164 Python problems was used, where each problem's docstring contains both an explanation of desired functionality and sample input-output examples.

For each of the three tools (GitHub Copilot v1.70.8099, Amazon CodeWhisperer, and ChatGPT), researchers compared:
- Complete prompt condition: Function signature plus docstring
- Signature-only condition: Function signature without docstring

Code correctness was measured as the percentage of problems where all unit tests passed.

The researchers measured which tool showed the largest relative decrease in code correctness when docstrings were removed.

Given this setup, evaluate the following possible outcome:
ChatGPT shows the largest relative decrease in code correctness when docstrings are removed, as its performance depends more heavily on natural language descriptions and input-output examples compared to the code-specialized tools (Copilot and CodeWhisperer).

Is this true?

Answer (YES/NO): YES